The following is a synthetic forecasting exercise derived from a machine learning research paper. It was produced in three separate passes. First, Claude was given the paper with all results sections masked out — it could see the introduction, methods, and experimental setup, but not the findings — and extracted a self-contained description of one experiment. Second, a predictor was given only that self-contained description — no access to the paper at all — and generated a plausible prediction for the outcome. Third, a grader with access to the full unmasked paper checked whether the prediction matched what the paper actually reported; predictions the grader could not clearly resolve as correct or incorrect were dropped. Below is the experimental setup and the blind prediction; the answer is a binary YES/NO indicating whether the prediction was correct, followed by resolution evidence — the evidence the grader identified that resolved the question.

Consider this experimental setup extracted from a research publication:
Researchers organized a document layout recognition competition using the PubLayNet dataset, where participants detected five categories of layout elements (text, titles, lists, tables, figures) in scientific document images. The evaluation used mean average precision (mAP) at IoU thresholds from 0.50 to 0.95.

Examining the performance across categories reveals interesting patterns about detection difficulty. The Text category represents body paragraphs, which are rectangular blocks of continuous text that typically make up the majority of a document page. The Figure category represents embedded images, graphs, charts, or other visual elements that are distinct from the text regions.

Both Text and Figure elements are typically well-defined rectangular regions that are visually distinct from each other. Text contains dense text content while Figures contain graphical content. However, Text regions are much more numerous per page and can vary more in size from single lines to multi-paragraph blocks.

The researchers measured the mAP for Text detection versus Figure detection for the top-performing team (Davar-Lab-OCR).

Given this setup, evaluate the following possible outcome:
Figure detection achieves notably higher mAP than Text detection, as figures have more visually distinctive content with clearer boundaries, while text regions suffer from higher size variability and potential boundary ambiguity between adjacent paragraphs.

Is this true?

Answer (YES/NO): NO